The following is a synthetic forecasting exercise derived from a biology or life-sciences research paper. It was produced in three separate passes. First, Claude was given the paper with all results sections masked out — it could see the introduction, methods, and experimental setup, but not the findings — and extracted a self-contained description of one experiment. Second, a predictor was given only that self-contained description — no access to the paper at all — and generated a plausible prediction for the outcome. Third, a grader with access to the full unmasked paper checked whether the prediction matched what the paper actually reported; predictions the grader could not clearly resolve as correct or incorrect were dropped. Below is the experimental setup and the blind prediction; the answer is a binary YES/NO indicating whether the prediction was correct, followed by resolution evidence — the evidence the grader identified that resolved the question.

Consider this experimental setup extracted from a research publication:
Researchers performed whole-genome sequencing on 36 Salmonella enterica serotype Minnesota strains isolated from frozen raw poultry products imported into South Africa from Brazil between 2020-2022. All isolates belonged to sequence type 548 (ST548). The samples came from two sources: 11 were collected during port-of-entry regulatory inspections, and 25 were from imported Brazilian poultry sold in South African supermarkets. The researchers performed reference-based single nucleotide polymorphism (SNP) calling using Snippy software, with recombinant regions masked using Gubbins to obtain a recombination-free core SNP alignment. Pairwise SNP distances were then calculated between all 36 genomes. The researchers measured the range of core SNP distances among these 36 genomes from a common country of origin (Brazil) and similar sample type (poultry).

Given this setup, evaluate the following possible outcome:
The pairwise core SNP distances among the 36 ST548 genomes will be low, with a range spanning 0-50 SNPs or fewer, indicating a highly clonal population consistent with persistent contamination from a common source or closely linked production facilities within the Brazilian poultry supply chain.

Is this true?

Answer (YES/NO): NO